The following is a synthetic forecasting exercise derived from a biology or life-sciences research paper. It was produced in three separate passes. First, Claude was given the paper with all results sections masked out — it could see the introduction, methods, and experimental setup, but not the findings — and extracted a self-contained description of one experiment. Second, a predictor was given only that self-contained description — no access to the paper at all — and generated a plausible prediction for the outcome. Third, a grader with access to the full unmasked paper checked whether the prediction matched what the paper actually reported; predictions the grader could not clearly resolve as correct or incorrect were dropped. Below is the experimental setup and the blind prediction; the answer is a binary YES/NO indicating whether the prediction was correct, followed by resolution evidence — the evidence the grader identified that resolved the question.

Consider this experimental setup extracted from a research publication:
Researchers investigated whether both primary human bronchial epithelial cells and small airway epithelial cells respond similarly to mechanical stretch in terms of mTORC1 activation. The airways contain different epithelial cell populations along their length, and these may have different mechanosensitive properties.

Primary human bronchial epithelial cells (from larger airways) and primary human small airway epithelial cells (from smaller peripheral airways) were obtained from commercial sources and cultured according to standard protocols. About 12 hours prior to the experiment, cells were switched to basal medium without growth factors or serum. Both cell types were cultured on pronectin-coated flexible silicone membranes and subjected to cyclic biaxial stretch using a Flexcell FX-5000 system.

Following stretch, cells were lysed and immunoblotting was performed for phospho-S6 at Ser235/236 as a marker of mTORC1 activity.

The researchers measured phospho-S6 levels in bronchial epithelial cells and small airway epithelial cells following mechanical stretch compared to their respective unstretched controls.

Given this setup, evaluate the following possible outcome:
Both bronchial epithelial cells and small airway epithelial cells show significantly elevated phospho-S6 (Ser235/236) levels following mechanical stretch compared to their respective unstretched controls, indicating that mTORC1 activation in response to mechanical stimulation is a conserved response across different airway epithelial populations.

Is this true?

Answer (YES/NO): YES